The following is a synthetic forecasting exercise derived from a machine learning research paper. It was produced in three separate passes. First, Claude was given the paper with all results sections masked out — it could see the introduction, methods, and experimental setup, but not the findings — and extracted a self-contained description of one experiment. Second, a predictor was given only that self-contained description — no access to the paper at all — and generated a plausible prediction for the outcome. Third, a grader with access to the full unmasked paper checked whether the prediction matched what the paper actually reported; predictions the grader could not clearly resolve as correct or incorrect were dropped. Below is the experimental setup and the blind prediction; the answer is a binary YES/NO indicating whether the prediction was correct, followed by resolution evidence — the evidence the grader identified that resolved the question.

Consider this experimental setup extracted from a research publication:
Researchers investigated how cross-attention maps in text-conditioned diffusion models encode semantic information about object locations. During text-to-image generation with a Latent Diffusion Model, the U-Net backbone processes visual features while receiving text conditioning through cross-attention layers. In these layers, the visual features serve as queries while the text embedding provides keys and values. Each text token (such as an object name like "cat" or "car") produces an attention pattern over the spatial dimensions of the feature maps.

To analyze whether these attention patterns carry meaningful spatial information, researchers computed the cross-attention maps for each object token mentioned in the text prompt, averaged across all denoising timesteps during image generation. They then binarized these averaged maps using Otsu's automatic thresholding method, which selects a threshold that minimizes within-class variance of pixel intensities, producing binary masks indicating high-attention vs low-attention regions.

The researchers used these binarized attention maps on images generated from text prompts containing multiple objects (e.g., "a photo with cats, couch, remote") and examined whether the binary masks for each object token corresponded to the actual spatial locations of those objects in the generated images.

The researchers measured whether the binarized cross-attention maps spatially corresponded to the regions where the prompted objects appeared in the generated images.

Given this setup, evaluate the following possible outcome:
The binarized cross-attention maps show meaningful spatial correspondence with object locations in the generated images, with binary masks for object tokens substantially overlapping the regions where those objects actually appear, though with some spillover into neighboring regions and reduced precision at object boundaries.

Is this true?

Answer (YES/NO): NO